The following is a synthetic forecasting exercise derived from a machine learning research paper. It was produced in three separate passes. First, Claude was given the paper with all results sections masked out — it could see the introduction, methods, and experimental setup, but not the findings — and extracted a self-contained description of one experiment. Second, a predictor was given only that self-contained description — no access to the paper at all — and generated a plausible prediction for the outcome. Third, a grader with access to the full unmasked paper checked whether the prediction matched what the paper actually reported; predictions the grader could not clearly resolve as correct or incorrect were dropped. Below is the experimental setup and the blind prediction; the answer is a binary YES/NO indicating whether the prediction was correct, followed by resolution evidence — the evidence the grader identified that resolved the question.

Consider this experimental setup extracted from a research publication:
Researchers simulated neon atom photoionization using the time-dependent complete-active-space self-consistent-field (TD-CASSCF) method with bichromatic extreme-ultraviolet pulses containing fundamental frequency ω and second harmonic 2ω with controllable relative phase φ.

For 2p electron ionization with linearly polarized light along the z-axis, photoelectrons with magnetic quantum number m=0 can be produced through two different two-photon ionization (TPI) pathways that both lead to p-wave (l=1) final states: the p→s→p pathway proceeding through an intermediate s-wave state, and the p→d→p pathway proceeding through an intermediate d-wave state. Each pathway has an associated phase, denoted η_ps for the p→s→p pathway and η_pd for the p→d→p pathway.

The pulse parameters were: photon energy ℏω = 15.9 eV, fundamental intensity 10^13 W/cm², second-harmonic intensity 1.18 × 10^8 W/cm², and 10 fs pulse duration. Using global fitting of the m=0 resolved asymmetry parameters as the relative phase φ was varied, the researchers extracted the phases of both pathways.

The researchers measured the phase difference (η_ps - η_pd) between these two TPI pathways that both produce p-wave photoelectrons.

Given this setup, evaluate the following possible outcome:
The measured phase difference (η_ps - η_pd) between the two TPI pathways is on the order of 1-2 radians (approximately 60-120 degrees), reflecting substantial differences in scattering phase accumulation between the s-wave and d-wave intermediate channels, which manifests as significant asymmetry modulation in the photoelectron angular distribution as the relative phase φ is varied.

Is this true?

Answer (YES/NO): NO